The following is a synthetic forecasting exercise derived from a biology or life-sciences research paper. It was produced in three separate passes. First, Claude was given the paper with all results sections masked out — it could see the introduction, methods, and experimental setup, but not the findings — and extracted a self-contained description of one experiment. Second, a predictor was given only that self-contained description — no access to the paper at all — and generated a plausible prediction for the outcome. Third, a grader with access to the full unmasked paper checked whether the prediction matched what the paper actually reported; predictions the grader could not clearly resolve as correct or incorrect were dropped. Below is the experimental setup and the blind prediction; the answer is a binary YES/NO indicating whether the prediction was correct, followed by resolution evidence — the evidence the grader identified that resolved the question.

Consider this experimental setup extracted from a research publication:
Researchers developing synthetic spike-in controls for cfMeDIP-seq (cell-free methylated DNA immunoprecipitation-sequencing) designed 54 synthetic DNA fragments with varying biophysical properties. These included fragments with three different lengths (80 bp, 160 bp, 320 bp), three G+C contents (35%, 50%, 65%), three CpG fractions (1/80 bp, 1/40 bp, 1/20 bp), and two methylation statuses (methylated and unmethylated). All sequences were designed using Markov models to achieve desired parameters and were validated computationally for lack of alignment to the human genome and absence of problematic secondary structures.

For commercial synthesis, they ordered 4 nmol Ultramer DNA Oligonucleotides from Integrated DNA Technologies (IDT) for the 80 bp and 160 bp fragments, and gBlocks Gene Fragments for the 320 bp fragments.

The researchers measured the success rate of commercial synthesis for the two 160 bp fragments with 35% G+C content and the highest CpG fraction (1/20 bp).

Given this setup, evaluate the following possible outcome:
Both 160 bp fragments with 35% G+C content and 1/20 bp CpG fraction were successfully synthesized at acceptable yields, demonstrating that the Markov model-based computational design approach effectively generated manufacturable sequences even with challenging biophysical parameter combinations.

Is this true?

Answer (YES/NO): NO